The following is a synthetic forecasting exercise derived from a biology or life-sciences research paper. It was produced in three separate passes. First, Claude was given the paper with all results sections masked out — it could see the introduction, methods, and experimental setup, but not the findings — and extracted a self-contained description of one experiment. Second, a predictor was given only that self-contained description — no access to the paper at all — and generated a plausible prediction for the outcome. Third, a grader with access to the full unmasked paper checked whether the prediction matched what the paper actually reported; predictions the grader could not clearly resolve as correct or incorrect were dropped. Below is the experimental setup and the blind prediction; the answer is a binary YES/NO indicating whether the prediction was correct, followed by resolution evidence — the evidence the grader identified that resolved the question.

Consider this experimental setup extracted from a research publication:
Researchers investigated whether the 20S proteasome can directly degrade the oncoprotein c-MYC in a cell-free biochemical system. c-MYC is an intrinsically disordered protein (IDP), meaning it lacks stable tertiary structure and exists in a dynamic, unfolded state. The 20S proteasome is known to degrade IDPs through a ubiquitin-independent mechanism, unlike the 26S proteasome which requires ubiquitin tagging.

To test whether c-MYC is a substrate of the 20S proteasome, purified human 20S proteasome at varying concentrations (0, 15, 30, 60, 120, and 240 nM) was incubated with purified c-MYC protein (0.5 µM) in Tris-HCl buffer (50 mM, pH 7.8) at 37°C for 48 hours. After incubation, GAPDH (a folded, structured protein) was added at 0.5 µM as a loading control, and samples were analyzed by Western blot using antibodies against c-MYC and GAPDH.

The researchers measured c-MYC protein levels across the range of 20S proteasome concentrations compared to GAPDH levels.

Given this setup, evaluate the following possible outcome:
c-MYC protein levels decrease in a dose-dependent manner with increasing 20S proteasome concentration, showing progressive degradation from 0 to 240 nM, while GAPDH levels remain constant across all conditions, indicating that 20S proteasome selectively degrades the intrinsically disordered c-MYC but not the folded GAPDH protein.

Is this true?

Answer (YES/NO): NO